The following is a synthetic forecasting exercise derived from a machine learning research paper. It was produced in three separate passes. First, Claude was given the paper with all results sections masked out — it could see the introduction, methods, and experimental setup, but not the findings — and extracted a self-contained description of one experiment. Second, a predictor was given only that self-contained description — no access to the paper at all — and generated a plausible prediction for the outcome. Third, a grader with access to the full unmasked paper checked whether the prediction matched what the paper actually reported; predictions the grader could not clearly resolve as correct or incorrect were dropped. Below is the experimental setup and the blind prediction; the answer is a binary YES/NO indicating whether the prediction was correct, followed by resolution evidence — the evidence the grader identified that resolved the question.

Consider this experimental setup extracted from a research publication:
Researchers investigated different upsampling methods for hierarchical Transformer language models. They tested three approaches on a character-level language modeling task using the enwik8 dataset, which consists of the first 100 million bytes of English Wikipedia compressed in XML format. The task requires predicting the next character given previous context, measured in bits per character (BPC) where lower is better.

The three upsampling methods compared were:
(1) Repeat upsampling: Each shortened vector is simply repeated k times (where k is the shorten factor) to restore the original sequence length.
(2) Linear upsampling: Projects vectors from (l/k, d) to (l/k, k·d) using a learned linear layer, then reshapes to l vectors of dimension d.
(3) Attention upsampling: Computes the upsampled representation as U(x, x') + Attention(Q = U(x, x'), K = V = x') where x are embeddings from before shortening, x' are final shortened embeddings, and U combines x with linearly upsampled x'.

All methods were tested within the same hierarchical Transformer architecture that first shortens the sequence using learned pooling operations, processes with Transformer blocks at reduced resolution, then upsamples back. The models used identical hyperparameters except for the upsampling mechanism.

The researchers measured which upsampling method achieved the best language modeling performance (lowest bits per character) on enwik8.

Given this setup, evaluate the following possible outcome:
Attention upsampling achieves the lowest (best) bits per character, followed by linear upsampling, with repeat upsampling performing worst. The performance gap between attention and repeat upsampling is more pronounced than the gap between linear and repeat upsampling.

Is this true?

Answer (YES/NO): NO